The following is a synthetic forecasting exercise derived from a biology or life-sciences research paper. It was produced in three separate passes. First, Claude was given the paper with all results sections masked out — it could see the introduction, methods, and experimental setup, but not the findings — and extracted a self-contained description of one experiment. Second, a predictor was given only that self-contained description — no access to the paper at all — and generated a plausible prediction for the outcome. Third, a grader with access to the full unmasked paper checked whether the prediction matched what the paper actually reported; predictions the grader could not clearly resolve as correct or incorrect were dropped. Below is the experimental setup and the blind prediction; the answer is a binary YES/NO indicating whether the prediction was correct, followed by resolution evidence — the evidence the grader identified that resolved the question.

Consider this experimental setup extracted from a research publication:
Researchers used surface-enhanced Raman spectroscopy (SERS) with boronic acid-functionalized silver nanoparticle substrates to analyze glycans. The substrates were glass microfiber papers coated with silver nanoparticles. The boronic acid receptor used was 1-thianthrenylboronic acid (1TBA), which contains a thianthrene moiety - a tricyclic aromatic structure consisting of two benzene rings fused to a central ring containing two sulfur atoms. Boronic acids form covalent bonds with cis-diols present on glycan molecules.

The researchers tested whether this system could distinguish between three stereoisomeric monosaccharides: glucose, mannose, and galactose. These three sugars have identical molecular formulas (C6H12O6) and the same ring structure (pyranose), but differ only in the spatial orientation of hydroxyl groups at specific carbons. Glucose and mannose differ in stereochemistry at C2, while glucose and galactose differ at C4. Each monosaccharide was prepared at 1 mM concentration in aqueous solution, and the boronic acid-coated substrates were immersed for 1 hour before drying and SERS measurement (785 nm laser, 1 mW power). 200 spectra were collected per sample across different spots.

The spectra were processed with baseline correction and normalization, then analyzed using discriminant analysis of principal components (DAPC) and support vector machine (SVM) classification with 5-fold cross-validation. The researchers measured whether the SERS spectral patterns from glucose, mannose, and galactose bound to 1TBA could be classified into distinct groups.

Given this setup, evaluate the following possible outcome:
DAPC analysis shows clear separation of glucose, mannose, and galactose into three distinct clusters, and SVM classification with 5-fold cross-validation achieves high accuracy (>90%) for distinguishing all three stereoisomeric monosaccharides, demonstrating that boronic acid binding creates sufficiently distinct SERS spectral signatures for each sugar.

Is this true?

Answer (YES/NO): YES